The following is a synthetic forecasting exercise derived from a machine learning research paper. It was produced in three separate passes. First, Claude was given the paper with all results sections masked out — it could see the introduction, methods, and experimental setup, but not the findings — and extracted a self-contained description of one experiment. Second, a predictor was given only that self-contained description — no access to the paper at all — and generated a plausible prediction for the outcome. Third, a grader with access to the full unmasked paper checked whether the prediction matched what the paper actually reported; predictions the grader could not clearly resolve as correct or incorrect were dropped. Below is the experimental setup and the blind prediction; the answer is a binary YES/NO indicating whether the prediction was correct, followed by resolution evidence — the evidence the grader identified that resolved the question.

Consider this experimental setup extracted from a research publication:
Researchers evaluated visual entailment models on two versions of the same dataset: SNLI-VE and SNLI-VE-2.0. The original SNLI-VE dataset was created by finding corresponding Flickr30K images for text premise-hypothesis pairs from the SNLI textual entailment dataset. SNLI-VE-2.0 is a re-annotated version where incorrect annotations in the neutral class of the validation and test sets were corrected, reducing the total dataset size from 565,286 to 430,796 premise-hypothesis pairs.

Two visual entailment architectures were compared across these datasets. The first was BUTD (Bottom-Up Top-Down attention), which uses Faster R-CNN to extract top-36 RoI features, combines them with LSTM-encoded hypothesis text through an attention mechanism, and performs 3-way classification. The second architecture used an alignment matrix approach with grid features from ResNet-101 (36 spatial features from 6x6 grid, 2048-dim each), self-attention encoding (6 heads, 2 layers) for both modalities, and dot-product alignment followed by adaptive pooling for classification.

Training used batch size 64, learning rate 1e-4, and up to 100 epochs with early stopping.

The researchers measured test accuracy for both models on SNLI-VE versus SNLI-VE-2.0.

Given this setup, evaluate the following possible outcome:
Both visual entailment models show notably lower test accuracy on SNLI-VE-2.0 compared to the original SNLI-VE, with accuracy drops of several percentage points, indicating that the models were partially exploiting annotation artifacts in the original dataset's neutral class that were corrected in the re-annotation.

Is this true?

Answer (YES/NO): NO